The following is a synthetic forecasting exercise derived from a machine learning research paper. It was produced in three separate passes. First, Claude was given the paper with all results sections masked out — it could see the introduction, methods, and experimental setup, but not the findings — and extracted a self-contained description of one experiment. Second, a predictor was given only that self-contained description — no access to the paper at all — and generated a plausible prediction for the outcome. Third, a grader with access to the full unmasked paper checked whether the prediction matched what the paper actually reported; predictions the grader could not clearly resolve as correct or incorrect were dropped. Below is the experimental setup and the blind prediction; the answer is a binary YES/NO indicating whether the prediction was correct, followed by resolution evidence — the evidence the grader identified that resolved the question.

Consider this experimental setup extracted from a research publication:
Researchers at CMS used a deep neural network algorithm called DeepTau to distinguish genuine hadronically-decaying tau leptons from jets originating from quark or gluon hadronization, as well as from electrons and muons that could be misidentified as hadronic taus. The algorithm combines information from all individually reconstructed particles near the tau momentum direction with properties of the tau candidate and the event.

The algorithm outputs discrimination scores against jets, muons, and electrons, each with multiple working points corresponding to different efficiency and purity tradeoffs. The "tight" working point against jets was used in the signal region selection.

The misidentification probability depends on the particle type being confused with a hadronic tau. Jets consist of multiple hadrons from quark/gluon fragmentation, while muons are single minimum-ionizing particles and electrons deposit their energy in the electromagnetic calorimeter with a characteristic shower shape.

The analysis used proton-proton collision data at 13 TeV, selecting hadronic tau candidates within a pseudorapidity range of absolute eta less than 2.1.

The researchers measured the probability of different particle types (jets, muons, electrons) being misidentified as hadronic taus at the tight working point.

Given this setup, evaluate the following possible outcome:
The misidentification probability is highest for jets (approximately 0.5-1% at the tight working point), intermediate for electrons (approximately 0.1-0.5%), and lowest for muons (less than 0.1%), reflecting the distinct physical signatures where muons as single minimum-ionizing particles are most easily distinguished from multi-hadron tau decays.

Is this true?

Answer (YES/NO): YES